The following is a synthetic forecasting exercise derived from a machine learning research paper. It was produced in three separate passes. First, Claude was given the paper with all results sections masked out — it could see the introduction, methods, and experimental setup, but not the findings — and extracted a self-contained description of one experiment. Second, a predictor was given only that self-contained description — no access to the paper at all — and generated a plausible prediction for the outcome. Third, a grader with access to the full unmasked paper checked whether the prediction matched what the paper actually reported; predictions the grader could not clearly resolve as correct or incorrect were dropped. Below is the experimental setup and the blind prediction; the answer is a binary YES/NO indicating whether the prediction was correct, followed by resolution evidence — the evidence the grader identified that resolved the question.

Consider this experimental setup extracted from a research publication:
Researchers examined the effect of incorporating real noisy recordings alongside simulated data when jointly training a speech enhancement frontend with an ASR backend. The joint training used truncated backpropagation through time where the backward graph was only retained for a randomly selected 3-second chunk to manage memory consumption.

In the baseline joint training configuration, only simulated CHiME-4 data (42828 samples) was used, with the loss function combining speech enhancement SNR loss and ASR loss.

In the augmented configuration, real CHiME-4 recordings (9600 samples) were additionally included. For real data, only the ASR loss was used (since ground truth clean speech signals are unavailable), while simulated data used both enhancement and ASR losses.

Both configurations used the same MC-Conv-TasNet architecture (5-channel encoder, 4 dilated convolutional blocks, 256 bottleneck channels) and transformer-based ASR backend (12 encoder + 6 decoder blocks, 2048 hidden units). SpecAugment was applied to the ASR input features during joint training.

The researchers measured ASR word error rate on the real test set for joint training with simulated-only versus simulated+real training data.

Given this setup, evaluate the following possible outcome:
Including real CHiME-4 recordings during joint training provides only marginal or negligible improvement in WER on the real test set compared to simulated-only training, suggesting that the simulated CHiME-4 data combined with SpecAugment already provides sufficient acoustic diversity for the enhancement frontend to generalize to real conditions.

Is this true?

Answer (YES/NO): NO